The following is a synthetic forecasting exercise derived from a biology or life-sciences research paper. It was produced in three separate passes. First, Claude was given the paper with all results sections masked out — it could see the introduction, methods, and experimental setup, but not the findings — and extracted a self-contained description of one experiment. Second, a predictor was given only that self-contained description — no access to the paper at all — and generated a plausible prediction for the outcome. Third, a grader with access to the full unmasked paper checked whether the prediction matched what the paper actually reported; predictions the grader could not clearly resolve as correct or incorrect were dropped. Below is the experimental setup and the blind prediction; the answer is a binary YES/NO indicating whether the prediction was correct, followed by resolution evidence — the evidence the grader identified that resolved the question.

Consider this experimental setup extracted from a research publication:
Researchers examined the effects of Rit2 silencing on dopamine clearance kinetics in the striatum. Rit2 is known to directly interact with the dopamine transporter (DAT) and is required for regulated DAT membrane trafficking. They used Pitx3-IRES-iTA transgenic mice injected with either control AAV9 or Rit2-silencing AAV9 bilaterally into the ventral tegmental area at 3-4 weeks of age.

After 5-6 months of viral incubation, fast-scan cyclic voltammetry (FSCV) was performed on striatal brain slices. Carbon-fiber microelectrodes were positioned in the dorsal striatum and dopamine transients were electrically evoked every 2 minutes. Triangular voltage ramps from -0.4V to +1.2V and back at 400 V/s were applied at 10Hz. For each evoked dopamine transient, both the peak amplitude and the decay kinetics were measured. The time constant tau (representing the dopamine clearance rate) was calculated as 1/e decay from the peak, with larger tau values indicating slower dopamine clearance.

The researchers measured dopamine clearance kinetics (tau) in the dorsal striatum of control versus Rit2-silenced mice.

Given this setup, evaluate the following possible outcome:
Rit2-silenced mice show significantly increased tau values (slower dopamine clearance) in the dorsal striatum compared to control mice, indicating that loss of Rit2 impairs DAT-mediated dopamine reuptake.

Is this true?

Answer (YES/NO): NO